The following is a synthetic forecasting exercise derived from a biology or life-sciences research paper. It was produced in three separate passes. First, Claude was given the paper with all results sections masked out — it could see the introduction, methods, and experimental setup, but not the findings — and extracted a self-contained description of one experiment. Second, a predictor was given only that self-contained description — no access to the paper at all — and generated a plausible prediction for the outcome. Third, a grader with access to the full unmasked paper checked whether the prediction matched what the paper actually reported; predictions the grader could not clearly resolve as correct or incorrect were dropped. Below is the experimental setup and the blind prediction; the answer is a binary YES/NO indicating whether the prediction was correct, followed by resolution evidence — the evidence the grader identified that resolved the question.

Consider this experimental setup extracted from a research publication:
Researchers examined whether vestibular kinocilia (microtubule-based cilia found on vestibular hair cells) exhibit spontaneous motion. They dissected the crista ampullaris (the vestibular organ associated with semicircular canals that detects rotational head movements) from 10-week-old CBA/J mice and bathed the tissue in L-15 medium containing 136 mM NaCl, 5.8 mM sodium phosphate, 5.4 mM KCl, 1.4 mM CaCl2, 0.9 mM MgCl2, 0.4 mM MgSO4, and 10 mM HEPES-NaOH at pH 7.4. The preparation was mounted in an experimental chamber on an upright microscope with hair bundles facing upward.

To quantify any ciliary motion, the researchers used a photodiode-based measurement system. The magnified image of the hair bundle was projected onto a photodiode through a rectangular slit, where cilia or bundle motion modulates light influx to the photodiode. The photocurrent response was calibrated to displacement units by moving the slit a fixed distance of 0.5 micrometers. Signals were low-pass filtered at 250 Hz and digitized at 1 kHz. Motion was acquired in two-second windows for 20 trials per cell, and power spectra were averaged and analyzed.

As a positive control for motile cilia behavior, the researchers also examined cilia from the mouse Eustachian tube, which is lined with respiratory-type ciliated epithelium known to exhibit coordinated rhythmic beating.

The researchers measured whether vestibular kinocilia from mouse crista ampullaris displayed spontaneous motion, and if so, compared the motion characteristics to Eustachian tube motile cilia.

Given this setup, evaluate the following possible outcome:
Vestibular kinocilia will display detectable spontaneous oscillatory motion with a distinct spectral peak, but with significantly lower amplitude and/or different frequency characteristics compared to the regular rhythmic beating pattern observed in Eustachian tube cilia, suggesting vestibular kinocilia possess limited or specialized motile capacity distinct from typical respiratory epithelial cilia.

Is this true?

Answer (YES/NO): YES